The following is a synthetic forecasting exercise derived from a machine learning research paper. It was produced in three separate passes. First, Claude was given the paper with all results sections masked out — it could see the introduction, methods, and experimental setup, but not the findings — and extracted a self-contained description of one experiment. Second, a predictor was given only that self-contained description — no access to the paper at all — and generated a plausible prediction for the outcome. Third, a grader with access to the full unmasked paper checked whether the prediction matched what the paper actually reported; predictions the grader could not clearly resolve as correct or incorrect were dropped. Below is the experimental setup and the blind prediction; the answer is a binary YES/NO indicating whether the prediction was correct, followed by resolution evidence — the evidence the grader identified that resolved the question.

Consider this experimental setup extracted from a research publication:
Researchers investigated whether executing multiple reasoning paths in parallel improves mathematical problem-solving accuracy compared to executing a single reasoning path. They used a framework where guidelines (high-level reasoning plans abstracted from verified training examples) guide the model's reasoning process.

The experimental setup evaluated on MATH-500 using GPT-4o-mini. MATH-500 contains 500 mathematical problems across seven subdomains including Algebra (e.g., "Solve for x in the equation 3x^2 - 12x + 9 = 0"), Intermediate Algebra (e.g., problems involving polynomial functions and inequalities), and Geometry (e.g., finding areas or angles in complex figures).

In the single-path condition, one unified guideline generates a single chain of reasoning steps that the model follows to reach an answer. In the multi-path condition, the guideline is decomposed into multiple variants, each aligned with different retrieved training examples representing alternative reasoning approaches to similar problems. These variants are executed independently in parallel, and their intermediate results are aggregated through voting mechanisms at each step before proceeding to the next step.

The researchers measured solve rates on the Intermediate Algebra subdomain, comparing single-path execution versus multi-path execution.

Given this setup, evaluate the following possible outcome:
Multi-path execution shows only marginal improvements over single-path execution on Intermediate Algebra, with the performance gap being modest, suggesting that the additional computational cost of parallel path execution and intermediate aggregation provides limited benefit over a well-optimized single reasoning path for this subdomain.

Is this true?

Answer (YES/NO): NO